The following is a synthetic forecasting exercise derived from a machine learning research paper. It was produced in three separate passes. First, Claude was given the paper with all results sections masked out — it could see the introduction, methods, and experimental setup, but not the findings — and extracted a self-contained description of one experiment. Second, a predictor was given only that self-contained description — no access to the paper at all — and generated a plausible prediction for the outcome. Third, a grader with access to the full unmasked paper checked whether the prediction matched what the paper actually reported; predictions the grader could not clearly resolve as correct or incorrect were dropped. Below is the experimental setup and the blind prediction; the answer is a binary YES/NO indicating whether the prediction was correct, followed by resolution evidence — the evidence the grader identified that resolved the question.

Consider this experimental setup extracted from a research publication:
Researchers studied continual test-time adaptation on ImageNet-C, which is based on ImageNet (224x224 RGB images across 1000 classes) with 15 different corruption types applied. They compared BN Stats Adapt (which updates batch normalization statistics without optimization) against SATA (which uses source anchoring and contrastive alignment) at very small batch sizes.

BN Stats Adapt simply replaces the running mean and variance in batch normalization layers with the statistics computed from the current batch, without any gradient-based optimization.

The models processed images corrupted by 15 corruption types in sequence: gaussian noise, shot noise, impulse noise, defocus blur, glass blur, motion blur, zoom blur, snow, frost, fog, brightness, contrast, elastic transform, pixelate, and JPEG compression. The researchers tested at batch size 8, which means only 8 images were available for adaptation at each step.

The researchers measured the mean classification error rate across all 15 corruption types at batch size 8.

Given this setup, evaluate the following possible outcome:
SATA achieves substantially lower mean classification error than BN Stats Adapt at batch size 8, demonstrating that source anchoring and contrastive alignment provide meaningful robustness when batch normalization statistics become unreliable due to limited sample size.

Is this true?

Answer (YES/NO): NO